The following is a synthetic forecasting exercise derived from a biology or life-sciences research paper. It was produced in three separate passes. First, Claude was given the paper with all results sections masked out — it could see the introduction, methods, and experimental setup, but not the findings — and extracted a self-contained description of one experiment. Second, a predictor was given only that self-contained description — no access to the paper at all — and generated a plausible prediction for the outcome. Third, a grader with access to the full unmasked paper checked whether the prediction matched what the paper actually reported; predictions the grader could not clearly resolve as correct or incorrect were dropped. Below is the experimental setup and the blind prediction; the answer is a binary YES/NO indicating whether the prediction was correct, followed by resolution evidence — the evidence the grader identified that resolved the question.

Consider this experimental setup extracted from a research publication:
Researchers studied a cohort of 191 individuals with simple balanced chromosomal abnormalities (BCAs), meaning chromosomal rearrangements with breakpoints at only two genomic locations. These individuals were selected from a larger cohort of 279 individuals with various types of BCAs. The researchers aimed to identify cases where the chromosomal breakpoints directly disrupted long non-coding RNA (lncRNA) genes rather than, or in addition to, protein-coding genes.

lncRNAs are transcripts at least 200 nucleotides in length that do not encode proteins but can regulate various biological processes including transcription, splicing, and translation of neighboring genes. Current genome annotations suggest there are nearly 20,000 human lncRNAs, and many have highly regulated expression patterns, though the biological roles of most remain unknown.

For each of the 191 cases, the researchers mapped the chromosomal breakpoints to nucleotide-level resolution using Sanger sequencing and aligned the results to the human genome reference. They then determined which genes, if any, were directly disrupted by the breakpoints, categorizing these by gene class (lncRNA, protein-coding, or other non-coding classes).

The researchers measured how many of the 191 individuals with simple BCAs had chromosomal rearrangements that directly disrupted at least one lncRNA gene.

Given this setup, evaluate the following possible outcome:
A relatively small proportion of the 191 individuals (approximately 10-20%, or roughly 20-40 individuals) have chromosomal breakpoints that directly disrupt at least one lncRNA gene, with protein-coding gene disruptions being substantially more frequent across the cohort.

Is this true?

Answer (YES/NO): NO